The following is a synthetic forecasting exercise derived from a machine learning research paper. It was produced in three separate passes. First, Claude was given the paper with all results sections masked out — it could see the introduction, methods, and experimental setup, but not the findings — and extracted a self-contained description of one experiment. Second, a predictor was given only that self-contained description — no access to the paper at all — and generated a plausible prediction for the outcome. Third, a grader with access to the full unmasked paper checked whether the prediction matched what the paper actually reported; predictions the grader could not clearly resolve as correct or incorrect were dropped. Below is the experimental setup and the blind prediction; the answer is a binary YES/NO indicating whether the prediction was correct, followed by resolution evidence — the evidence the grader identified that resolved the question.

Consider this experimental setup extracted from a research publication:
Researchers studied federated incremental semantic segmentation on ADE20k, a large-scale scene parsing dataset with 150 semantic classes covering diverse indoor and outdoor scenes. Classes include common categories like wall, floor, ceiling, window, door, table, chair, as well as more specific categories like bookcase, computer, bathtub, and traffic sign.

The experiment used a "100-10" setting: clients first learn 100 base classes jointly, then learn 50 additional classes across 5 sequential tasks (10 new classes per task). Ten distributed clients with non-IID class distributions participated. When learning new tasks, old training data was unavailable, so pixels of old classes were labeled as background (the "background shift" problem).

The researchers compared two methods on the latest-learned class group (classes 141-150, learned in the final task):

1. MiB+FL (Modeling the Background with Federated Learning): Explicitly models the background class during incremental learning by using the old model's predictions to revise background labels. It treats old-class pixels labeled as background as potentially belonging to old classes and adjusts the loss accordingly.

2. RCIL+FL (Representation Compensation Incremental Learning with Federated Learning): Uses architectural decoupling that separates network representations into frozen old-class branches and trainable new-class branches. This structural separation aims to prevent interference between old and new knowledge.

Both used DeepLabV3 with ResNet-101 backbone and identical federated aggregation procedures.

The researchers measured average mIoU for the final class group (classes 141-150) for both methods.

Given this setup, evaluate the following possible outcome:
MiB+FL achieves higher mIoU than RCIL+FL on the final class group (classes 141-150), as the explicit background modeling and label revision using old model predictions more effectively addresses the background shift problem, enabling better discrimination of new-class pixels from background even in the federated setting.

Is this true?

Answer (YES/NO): YES